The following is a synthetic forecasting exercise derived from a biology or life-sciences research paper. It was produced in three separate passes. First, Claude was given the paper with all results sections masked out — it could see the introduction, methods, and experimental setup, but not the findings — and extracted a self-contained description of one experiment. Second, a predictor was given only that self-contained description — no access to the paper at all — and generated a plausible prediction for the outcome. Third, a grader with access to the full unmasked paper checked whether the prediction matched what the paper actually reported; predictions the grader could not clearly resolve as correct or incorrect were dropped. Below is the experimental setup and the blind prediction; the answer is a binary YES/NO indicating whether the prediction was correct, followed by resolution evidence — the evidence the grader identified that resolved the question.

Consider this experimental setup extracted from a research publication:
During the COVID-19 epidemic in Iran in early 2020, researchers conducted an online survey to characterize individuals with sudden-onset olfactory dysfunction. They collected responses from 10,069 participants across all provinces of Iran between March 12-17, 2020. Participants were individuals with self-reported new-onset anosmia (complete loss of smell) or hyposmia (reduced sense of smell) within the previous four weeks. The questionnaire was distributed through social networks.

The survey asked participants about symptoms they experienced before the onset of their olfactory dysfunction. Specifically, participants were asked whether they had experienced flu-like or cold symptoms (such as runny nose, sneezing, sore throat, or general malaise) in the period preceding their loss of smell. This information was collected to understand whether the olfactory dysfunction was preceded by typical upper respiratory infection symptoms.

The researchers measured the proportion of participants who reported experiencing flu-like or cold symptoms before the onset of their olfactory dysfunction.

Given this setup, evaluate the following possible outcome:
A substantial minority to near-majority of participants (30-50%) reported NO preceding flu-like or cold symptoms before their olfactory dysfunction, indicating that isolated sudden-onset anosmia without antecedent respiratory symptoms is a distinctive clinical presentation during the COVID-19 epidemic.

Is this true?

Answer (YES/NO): NO